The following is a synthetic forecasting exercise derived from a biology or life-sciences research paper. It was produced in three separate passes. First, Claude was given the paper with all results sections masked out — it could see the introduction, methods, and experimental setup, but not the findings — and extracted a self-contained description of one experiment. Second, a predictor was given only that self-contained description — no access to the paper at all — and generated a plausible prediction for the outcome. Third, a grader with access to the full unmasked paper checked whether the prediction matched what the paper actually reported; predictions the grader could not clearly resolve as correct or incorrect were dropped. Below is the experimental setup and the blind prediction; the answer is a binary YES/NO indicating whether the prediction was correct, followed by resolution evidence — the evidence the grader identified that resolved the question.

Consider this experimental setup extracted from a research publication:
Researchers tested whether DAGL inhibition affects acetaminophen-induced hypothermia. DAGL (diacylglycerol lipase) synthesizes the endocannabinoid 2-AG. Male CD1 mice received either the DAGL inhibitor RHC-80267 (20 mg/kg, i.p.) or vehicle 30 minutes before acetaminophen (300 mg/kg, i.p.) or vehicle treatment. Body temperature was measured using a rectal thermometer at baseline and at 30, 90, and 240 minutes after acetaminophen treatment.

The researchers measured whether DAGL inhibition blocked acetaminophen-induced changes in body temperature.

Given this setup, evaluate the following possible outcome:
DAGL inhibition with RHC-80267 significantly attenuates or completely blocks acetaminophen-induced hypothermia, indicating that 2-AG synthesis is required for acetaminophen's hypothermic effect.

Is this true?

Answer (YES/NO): NO